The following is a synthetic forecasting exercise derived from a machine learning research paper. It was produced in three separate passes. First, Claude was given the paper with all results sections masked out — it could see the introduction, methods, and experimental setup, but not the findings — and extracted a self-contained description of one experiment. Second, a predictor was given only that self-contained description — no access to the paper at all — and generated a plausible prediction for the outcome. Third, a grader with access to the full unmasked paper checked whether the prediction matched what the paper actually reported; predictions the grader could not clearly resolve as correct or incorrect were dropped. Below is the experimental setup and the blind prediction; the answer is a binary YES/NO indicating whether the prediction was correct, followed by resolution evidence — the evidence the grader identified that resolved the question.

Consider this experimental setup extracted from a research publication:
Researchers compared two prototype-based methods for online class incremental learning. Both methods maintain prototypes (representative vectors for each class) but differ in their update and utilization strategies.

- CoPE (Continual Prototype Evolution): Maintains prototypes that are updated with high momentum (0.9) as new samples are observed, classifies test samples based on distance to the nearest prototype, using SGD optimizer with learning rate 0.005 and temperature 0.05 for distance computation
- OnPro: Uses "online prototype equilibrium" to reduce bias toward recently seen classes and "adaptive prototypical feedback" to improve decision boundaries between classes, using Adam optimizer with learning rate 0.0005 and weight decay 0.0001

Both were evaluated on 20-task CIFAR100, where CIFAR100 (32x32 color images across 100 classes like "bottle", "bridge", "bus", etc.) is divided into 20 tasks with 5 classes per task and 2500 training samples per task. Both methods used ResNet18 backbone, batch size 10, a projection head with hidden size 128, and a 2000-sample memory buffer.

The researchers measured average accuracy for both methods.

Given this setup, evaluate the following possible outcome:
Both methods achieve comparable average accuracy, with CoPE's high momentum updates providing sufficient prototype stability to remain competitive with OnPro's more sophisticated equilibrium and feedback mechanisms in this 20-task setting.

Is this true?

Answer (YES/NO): NO